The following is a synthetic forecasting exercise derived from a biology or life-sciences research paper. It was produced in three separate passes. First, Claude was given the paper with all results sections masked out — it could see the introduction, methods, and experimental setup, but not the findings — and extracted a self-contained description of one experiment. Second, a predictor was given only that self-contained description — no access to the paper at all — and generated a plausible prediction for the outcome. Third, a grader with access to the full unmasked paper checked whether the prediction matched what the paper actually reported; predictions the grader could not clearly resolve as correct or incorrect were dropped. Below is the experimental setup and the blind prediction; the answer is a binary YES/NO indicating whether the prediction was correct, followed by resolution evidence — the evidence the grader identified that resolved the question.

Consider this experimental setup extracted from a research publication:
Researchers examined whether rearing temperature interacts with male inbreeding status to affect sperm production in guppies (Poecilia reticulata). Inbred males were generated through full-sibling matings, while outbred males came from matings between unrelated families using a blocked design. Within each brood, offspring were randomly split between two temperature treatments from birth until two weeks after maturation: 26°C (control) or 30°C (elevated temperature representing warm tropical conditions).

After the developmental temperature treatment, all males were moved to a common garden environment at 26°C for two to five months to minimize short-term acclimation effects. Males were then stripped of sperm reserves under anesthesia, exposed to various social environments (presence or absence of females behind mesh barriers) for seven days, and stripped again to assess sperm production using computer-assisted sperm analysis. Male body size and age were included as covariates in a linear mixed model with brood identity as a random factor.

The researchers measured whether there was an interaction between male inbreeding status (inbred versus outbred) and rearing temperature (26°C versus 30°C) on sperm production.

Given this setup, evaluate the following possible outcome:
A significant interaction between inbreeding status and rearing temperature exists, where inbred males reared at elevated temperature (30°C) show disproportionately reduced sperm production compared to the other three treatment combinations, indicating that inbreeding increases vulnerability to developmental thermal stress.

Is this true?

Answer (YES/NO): NO